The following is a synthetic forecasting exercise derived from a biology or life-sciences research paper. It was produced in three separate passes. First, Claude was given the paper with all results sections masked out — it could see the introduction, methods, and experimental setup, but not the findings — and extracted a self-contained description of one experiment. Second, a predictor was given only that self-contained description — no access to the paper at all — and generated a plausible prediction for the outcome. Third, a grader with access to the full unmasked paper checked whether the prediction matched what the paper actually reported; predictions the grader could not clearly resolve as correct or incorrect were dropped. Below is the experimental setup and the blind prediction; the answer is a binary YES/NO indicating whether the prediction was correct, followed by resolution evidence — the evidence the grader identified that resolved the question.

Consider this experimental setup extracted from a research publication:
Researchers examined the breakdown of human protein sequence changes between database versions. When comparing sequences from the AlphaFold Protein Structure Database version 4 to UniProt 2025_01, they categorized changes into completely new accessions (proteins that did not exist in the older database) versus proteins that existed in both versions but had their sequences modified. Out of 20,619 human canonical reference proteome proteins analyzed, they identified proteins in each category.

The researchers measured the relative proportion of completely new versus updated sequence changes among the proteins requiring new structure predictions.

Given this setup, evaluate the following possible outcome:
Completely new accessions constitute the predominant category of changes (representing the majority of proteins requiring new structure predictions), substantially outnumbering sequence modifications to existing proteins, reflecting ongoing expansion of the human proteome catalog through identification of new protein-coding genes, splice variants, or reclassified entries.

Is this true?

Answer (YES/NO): NO